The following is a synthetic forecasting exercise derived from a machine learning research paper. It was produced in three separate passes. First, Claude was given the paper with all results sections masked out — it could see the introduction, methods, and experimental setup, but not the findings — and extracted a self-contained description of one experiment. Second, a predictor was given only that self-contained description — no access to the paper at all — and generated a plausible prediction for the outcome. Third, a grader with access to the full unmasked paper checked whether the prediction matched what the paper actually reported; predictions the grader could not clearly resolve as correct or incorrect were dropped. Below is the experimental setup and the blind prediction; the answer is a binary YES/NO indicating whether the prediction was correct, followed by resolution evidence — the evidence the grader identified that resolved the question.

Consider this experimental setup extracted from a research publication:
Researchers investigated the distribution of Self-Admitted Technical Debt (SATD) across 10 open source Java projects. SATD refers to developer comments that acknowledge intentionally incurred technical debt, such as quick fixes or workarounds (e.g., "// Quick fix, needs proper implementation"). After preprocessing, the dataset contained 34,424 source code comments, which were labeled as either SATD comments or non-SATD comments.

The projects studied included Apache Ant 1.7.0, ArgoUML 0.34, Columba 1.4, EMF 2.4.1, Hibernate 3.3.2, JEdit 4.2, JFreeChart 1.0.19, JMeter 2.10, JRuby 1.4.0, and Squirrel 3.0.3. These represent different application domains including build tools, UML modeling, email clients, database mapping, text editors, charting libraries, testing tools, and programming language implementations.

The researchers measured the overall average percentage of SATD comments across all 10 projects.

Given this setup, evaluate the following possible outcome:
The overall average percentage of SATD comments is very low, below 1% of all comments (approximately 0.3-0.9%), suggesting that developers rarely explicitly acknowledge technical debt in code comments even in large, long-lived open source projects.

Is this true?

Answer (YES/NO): NO